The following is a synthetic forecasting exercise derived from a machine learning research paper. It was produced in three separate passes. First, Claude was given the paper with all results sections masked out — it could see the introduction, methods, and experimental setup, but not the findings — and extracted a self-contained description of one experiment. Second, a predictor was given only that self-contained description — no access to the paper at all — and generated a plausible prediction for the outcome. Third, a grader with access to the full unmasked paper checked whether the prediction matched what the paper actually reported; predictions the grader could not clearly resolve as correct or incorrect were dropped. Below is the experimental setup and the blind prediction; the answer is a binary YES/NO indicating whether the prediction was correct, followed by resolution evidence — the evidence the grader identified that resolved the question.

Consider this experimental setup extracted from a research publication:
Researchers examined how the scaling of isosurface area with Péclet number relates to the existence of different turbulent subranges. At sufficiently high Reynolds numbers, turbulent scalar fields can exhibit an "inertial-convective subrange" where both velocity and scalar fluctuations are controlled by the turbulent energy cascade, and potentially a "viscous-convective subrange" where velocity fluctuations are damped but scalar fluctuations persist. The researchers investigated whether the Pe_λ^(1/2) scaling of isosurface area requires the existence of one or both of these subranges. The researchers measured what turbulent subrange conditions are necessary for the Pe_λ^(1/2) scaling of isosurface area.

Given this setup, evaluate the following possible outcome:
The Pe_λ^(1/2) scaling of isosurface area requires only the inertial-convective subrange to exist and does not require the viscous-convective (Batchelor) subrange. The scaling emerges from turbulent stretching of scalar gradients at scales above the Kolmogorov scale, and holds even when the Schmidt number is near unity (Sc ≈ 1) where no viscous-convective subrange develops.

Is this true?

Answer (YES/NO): YES